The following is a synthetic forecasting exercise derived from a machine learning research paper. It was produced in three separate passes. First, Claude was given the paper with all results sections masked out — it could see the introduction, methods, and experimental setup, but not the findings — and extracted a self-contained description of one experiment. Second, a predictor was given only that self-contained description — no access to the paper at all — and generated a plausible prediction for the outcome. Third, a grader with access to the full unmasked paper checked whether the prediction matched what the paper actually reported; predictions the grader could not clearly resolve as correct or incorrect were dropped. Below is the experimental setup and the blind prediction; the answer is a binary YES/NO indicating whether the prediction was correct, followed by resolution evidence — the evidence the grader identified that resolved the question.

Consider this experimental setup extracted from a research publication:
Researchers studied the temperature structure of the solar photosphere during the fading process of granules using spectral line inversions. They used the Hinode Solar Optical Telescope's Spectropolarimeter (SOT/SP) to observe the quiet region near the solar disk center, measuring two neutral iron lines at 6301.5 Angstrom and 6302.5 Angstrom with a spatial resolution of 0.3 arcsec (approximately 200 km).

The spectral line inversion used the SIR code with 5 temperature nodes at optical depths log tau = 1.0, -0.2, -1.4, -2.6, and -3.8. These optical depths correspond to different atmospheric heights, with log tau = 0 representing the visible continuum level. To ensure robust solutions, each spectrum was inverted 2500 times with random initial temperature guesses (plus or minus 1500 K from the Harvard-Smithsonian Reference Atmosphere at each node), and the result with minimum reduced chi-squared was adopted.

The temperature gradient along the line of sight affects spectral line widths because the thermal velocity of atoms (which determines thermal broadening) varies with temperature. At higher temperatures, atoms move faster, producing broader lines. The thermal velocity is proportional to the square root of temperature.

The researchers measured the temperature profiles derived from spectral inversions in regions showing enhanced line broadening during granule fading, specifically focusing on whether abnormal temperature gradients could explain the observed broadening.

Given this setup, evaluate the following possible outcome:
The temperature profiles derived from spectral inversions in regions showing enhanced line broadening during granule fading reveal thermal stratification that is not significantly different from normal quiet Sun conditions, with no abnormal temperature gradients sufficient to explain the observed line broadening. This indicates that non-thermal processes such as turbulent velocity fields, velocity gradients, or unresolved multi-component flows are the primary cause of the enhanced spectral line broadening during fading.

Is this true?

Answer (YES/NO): NO